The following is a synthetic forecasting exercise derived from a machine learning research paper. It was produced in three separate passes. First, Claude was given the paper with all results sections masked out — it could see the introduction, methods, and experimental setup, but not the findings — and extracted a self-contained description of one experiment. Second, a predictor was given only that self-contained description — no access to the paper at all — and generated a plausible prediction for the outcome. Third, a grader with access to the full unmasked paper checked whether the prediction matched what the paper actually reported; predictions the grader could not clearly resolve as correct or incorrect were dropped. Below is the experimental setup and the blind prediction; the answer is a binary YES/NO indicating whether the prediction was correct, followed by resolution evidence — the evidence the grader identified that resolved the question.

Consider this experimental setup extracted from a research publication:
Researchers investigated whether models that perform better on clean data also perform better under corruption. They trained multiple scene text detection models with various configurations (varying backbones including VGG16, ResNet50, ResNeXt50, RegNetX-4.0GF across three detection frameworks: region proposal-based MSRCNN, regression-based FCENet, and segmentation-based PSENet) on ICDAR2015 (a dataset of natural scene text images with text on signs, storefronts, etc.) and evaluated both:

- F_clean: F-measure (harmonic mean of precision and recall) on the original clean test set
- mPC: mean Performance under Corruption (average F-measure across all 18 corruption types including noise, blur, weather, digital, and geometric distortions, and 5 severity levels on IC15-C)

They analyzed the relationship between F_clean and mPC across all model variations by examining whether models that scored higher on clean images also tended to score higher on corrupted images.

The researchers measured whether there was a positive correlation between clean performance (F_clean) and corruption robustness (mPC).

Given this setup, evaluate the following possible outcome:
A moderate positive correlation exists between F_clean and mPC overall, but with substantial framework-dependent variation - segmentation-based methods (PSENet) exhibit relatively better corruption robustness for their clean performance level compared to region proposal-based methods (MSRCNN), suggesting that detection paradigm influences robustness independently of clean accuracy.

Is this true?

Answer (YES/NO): NO